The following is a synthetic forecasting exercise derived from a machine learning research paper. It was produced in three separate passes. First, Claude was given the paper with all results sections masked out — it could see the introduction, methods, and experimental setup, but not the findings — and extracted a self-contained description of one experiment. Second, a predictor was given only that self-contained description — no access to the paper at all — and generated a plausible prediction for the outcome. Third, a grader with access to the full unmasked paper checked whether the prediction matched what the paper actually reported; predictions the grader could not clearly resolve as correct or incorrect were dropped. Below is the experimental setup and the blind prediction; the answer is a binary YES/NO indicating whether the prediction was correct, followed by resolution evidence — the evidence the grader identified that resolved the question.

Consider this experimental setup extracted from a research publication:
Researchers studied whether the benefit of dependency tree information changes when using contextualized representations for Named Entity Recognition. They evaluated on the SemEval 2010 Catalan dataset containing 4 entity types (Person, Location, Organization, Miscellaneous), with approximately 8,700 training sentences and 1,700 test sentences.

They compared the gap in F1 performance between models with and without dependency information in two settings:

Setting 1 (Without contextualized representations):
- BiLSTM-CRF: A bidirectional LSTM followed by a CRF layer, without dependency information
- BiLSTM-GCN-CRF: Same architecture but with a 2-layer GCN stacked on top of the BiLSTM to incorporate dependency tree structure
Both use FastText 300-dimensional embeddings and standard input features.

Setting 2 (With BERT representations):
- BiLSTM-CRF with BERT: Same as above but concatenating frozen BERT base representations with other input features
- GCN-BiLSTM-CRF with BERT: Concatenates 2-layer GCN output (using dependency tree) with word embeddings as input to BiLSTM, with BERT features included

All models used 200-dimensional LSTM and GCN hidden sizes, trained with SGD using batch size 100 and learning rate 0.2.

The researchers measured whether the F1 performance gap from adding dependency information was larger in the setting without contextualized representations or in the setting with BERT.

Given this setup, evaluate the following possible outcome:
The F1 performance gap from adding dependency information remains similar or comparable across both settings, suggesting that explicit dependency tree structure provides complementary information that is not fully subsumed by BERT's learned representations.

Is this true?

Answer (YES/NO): NO